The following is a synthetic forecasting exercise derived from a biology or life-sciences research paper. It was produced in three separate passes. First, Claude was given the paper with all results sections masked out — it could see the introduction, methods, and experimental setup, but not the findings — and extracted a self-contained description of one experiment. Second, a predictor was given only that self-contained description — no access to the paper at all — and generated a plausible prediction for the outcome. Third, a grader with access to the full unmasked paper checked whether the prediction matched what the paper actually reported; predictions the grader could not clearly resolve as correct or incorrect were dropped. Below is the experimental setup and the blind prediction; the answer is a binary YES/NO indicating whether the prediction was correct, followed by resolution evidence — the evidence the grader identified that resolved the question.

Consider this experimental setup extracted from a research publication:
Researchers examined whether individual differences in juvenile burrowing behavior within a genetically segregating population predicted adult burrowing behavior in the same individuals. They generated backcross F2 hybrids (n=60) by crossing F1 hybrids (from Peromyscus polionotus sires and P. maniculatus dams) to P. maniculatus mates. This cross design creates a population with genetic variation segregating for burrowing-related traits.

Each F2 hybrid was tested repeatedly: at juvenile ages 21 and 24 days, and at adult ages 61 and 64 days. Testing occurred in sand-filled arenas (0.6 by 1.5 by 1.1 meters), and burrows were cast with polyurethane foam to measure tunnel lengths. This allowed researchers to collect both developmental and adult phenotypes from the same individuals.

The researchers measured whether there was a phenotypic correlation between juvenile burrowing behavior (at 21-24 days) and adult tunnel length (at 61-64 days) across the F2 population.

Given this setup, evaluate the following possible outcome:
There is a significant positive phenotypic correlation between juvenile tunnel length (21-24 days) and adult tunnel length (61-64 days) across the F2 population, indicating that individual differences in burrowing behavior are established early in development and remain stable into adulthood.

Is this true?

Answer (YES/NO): YES